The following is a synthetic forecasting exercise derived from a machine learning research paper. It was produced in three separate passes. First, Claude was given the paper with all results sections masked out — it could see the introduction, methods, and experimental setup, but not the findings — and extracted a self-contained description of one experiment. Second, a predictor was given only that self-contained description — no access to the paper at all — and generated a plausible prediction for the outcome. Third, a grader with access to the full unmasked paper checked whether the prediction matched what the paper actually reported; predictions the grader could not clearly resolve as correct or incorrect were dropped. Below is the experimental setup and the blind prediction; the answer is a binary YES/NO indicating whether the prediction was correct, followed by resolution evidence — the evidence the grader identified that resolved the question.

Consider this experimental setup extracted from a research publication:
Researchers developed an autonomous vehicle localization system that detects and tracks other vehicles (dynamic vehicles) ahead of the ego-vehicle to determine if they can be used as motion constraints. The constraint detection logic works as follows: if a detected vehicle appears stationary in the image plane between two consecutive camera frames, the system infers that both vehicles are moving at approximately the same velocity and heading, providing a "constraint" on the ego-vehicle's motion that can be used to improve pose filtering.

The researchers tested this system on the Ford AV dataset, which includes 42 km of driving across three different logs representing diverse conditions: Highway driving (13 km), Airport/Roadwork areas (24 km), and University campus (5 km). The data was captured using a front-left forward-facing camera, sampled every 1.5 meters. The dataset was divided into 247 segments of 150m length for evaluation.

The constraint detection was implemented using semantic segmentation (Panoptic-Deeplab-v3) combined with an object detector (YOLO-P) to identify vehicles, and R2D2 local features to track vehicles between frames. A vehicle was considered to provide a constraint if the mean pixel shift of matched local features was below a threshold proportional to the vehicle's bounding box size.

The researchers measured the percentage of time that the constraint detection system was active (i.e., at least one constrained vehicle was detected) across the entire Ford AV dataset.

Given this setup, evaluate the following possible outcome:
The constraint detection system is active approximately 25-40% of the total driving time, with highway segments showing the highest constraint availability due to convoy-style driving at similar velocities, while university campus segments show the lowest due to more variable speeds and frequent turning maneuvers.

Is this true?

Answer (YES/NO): YES